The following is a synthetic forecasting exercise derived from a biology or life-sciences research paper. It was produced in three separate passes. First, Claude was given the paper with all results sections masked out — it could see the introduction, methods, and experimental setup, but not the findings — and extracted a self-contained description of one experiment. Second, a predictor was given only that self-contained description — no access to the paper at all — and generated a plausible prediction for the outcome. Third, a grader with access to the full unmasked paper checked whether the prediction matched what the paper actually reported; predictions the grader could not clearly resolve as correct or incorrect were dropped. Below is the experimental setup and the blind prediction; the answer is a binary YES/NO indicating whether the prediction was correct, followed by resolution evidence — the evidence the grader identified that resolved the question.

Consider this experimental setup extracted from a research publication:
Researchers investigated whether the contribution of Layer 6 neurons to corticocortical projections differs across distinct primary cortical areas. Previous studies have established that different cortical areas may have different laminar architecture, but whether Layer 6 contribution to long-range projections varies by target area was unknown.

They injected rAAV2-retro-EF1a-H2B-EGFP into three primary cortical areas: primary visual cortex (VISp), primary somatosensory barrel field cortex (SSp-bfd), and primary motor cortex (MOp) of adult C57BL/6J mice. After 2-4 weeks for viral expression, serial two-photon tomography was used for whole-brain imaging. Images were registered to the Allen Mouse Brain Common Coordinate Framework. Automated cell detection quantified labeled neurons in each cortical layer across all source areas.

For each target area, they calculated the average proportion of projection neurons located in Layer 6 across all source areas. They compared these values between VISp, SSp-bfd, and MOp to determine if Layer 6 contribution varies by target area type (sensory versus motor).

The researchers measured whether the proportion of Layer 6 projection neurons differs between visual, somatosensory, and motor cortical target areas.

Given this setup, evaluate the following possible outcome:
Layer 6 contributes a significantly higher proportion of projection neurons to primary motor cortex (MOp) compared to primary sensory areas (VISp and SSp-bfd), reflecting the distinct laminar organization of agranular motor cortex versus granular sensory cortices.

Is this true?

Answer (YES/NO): NO